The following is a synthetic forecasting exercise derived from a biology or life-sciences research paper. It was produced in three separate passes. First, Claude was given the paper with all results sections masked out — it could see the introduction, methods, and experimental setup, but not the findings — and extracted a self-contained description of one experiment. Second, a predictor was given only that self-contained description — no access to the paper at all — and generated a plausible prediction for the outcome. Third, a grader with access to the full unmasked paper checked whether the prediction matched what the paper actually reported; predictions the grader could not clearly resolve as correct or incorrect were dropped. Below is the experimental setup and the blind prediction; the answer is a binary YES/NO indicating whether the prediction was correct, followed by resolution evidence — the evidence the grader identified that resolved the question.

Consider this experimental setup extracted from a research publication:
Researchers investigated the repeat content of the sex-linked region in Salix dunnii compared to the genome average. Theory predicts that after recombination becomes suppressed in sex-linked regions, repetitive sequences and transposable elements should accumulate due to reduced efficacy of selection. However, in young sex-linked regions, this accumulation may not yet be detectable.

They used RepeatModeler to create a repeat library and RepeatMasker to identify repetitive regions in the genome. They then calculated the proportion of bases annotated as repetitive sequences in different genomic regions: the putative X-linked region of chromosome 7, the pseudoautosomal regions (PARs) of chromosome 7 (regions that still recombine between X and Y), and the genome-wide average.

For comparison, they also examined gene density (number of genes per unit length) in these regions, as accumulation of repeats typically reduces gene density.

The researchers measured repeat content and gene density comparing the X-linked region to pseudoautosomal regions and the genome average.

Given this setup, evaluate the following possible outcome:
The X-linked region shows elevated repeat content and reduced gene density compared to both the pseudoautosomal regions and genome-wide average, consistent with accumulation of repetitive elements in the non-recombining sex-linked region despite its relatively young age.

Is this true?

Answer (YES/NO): YES